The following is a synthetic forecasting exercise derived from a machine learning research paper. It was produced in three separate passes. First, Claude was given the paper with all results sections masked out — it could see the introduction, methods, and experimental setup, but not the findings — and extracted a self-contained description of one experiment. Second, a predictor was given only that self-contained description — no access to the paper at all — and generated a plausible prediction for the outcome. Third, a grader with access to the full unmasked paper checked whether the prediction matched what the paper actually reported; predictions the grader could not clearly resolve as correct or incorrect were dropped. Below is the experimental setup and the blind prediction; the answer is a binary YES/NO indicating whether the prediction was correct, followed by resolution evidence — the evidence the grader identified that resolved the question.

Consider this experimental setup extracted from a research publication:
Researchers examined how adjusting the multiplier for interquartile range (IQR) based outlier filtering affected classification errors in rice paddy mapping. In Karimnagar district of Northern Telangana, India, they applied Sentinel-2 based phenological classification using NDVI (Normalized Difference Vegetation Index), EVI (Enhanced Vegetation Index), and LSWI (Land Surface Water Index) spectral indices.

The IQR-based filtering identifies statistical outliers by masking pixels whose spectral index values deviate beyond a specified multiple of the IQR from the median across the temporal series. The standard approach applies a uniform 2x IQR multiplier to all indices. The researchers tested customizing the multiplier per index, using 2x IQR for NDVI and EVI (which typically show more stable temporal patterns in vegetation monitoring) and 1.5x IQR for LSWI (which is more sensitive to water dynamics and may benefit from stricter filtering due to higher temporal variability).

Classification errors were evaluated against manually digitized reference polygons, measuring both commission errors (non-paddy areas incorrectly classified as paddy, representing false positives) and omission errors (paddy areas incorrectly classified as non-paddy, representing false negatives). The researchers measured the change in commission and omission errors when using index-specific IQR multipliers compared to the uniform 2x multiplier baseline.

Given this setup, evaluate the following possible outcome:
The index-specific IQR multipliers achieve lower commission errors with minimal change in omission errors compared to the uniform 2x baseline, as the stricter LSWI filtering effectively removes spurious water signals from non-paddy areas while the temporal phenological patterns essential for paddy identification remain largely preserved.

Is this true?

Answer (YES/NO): NO